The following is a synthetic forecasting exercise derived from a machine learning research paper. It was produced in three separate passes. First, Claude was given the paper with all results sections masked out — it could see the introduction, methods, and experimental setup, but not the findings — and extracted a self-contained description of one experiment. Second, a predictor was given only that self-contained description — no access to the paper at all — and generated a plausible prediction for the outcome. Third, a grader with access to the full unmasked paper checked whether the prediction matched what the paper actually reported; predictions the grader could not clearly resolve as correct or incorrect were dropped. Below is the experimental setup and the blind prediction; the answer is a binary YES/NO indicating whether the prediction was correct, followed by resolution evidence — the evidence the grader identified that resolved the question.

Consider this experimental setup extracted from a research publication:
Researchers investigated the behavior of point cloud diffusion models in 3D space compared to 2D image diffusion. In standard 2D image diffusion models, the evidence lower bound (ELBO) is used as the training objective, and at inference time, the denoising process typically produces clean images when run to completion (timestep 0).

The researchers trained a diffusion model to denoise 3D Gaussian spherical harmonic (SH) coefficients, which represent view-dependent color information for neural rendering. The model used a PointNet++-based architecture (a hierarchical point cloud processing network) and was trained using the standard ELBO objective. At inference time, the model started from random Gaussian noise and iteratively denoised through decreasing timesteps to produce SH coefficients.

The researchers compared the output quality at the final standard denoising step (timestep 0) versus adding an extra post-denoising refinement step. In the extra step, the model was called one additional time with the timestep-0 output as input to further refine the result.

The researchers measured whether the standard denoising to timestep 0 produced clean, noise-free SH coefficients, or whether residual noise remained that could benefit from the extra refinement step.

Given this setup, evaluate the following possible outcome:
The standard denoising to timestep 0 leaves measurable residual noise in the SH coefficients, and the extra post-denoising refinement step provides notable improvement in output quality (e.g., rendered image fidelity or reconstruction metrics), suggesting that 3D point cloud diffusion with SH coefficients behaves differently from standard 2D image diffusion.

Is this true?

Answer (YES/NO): YES